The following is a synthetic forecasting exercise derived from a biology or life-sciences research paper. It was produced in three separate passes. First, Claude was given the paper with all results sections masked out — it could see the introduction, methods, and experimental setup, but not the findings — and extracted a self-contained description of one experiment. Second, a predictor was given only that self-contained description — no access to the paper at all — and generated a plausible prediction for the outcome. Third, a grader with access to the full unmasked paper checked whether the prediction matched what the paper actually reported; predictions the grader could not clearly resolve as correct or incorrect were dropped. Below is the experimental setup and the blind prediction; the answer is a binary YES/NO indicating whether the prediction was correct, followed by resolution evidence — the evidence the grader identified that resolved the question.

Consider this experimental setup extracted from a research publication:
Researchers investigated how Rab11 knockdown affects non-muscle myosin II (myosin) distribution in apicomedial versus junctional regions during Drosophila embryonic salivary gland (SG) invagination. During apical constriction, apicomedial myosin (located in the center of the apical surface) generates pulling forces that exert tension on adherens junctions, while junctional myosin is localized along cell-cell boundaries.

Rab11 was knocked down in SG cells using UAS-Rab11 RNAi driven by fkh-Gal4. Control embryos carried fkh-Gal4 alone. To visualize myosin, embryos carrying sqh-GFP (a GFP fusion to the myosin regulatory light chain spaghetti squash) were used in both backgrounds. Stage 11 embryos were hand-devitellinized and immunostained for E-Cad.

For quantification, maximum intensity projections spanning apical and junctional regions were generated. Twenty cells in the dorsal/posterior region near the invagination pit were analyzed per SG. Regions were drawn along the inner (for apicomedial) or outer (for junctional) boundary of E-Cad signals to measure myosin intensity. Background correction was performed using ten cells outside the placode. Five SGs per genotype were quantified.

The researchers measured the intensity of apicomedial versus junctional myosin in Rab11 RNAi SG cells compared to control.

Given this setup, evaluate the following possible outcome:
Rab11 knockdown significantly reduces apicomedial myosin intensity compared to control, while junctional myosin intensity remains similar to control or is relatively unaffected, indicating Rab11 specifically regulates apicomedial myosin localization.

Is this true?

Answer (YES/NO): NO